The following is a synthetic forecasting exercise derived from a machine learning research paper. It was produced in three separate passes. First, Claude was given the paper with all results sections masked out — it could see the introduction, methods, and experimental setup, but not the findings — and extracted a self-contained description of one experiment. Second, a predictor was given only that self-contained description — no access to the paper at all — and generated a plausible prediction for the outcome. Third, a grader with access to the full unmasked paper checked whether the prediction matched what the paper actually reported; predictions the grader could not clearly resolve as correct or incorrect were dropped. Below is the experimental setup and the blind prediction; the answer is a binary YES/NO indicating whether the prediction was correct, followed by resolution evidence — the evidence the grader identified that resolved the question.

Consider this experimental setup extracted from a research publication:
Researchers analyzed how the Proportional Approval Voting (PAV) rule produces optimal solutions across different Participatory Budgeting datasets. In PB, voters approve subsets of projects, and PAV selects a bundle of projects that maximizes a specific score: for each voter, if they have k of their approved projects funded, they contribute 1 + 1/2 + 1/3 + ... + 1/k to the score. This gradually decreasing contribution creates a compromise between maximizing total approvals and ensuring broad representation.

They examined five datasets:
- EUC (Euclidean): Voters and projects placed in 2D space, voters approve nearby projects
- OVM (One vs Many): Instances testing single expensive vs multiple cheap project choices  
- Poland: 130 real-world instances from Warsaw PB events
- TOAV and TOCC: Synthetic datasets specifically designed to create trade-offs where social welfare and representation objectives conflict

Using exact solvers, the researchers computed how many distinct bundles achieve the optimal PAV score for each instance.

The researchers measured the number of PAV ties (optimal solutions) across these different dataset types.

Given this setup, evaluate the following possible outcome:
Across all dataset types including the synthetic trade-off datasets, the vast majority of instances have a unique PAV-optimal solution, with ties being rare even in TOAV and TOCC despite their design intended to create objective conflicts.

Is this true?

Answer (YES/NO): NO